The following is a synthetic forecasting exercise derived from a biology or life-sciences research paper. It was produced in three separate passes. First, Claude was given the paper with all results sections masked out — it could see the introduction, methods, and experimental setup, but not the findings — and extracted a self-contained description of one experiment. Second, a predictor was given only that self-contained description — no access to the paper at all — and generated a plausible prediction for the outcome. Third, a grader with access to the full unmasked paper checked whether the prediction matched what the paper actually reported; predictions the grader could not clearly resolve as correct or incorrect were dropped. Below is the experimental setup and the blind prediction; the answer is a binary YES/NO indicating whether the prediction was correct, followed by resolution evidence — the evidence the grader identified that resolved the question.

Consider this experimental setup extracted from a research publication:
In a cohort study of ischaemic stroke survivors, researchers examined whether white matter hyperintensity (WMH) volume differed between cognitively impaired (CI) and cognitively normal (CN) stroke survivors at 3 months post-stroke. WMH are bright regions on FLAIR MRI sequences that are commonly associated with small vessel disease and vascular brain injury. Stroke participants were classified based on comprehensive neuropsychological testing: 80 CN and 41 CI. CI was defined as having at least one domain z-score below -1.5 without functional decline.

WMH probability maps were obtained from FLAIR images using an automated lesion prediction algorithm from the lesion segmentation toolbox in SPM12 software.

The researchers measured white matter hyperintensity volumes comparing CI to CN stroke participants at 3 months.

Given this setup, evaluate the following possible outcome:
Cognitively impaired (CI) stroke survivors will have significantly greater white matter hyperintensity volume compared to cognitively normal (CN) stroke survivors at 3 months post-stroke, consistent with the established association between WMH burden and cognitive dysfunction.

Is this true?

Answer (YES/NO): NO